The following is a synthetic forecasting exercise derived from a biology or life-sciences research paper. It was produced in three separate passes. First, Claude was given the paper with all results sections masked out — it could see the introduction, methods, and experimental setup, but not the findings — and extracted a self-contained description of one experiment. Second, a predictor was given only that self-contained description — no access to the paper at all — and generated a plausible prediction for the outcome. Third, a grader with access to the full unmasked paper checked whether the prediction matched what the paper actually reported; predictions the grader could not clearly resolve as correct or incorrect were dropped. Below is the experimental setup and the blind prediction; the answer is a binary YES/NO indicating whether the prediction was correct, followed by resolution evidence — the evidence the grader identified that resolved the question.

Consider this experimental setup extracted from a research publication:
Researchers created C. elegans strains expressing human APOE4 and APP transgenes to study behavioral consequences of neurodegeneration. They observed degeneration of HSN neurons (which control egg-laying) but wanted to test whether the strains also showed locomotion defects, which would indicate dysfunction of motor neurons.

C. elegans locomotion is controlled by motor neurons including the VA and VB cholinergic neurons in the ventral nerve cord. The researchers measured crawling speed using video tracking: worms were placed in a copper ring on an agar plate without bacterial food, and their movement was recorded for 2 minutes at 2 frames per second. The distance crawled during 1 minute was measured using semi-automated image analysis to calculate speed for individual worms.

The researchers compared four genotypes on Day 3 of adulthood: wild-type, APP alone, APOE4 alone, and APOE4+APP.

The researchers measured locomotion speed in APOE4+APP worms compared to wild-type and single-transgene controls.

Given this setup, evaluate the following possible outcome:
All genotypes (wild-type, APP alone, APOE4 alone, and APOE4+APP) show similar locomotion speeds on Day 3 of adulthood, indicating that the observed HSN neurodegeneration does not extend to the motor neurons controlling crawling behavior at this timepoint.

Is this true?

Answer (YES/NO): NO